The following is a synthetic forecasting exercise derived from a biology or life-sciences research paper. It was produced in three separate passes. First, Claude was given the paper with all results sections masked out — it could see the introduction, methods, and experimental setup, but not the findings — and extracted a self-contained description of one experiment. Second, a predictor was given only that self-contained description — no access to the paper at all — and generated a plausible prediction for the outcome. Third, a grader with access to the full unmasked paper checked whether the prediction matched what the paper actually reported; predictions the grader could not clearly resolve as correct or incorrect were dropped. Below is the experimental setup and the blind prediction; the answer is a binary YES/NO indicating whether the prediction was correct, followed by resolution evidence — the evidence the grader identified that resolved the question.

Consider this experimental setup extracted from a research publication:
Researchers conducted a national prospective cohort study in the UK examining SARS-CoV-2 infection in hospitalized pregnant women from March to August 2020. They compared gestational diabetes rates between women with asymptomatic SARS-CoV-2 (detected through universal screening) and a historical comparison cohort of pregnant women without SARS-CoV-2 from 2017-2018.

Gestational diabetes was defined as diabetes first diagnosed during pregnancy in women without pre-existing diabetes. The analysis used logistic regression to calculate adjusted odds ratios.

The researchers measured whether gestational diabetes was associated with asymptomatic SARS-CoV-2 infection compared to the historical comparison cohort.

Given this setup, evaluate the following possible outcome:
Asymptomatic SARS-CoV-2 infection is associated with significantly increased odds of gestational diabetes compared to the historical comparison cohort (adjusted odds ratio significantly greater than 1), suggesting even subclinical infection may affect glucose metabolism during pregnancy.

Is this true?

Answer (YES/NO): YES